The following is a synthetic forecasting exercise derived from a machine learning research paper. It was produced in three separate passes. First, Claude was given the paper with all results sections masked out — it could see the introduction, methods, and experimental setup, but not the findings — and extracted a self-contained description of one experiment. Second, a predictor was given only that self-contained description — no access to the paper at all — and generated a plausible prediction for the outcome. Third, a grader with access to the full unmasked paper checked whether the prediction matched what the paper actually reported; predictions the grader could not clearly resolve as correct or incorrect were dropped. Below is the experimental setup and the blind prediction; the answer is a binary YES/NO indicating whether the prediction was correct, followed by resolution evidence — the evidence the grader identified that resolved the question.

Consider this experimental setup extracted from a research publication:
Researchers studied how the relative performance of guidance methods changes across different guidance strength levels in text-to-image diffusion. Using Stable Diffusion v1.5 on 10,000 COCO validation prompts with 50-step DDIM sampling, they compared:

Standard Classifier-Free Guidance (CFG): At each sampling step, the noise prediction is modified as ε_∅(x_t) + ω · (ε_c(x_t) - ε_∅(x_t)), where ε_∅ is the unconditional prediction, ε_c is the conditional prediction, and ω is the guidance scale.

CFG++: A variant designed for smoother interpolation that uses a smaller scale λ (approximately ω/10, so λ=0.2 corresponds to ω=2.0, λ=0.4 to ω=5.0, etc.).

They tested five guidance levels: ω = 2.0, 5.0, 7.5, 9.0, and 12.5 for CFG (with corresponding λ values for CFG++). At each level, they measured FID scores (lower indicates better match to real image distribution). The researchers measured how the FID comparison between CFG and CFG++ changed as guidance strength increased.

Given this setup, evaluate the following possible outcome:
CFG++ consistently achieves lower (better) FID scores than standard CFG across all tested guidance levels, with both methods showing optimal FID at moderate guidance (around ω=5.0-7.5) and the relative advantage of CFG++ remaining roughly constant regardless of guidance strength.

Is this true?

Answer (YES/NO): NO